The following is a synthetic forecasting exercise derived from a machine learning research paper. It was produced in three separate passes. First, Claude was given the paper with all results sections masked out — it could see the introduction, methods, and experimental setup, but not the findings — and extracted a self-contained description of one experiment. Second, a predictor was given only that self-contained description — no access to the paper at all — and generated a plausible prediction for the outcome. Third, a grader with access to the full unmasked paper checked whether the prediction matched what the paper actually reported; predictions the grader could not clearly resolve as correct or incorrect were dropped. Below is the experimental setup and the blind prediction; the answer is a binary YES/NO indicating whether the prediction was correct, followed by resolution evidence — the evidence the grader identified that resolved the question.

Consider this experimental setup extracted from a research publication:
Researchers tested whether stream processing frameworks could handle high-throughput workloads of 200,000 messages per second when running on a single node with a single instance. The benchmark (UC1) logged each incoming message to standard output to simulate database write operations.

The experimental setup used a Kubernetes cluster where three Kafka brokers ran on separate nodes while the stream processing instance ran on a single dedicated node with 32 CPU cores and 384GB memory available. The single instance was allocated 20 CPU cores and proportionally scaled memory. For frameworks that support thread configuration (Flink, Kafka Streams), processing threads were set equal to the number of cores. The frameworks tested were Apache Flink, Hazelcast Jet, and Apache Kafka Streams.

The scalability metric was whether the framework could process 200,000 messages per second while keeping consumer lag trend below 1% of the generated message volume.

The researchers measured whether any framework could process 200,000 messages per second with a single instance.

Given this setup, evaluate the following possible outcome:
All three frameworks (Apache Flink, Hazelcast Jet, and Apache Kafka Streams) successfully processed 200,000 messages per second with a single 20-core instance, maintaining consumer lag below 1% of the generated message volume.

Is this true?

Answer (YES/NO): YES